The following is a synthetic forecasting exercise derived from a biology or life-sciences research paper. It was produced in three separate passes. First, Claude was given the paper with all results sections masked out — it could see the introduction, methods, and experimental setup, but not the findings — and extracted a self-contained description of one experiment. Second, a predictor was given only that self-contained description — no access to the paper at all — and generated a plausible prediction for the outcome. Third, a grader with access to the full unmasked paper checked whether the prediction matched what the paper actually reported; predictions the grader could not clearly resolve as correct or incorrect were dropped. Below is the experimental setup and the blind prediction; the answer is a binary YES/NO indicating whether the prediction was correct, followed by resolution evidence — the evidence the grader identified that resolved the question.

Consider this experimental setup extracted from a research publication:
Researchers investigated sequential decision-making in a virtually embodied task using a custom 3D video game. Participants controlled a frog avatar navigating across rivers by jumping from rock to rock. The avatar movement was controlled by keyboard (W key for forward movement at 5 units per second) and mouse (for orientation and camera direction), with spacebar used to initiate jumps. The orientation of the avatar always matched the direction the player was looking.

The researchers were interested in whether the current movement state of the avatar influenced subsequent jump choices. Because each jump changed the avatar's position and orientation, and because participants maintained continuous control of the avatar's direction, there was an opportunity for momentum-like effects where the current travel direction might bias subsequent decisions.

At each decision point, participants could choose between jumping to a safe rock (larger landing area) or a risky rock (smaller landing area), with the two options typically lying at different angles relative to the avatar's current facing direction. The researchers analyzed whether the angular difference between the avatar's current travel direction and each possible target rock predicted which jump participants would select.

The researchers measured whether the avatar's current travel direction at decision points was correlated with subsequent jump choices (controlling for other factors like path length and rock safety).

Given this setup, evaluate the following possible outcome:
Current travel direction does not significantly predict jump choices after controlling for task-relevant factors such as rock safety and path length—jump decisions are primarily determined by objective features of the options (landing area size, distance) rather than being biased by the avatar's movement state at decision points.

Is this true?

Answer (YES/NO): NO